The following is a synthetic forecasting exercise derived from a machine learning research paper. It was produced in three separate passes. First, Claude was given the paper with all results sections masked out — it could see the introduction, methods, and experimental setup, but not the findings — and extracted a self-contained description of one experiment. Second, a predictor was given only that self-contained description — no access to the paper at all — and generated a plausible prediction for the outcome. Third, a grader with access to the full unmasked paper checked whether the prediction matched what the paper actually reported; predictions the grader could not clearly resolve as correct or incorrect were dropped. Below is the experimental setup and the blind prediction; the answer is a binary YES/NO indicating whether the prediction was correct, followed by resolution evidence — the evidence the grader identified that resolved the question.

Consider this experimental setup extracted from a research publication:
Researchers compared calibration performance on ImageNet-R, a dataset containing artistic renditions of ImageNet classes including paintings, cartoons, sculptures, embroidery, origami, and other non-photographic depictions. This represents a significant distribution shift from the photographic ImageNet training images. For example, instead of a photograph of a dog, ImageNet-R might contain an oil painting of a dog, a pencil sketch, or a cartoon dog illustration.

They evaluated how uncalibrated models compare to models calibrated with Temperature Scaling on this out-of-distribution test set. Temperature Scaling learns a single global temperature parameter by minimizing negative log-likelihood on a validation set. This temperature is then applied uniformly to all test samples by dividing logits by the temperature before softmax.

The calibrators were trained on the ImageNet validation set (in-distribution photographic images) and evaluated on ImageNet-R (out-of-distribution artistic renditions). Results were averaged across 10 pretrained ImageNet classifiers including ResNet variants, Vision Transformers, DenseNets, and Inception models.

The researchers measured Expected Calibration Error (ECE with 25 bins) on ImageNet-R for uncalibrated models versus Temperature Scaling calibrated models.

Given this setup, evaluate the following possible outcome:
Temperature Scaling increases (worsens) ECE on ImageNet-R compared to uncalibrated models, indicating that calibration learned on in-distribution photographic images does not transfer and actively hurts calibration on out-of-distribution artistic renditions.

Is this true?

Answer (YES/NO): NO